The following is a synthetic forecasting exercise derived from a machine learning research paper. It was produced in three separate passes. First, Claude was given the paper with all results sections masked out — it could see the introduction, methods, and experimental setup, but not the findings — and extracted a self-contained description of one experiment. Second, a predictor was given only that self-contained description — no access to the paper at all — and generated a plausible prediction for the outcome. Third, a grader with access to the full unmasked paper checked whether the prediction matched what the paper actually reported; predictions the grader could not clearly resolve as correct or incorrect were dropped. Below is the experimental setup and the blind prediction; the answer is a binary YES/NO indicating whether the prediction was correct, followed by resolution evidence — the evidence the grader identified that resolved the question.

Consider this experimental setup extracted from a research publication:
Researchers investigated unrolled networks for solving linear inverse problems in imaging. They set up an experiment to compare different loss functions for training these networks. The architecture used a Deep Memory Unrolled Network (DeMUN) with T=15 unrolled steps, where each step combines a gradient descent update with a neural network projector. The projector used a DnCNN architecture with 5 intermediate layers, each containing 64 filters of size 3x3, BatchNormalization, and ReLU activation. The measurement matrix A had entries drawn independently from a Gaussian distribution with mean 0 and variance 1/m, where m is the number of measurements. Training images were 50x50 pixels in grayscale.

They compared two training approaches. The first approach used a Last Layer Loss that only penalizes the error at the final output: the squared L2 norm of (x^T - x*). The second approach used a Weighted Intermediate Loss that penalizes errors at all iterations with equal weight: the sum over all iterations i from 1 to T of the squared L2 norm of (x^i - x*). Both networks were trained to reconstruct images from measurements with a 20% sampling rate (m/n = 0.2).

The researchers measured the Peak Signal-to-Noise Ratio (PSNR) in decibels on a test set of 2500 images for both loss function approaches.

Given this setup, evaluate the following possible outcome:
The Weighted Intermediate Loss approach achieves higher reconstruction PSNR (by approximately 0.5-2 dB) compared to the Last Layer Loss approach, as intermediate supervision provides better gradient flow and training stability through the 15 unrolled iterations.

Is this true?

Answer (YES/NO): NO